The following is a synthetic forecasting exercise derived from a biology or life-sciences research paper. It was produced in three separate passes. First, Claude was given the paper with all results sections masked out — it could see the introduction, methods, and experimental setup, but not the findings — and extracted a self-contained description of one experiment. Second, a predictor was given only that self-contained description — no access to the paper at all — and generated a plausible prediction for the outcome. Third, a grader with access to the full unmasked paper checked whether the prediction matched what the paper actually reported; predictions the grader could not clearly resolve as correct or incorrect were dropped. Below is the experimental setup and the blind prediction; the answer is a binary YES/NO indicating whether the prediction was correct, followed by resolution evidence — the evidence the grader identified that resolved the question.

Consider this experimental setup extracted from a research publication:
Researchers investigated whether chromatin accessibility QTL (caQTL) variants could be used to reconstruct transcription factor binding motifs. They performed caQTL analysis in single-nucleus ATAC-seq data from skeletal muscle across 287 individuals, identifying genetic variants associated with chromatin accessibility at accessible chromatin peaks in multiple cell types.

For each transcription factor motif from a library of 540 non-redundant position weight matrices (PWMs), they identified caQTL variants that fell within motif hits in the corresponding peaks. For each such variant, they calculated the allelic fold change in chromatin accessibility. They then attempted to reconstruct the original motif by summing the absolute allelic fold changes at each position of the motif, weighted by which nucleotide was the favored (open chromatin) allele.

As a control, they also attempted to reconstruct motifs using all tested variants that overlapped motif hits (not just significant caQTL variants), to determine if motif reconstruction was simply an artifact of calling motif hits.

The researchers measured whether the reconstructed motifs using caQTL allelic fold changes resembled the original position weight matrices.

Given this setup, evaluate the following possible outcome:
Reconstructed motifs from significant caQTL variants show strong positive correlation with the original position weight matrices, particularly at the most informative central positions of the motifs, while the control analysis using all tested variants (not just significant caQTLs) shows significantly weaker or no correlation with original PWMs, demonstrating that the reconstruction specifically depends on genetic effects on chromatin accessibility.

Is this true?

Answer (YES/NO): YES